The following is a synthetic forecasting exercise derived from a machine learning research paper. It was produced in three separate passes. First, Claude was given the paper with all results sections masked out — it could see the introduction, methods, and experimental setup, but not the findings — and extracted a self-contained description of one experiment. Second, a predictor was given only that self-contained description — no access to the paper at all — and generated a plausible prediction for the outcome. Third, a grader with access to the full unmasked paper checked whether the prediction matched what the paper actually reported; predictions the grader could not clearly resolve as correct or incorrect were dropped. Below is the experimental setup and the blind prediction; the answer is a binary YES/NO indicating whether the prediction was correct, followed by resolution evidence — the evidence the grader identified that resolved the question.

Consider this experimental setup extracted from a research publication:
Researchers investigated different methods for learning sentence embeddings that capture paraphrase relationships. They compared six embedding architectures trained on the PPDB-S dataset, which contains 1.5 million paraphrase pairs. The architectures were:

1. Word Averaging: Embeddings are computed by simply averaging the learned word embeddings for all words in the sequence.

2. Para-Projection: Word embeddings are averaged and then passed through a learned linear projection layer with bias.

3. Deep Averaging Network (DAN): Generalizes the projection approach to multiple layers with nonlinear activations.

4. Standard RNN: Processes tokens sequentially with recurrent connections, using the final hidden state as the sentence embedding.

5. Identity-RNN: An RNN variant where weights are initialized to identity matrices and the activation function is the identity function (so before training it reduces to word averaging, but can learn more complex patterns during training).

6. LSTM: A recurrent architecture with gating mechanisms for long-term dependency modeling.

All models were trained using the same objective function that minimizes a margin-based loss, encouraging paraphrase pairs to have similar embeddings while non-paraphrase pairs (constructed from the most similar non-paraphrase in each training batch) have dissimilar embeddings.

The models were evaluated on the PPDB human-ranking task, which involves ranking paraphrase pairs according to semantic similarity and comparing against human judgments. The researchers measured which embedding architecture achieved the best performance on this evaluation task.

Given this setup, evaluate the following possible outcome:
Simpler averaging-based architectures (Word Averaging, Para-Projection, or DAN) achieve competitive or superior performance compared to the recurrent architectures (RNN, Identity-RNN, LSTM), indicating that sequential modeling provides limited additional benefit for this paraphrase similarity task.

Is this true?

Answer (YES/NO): YES